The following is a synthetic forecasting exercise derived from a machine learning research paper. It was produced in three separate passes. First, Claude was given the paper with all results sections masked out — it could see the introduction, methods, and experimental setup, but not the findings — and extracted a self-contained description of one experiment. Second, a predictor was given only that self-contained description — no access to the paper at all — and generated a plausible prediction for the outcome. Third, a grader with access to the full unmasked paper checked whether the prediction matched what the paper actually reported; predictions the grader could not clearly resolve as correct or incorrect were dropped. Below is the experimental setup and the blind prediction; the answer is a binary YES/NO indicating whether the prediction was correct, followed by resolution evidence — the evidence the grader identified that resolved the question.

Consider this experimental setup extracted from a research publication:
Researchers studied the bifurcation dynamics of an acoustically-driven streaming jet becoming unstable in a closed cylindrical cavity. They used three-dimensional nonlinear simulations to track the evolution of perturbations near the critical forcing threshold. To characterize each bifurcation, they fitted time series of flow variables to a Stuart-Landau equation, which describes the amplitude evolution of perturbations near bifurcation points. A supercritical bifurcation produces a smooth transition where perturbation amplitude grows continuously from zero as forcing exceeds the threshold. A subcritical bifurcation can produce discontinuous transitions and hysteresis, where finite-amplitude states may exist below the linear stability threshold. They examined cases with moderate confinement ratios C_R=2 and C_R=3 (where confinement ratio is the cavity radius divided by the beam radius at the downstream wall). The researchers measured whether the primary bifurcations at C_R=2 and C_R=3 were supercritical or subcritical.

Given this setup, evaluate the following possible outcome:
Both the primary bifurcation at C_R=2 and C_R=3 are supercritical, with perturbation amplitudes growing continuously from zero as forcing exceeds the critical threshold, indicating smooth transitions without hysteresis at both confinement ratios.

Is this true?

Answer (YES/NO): NO